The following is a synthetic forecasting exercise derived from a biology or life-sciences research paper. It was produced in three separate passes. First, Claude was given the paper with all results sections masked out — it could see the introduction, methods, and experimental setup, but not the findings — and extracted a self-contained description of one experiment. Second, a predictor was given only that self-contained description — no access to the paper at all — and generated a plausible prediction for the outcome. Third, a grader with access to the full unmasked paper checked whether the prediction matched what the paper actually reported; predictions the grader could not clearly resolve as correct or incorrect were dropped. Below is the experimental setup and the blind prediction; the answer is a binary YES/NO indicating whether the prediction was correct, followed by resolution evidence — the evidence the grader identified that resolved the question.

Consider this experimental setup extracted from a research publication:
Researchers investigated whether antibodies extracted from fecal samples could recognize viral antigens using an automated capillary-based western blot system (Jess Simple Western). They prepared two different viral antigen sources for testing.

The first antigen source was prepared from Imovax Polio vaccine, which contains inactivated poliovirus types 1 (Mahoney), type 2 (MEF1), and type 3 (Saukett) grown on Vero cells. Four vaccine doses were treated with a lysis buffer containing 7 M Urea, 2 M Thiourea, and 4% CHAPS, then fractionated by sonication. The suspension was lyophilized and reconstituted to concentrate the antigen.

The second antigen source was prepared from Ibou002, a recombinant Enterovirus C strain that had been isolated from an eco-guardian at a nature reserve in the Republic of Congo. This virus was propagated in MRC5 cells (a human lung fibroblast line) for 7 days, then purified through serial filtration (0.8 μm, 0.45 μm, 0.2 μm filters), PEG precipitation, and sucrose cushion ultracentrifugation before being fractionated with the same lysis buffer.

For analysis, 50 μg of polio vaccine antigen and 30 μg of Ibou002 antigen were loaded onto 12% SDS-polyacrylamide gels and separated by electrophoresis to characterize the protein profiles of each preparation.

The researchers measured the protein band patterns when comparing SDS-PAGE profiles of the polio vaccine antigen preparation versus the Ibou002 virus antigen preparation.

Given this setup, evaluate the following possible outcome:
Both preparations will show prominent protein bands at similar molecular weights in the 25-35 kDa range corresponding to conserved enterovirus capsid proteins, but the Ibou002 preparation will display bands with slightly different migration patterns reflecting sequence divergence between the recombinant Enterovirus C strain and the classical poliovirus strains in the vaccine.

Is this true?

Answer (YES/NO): NO